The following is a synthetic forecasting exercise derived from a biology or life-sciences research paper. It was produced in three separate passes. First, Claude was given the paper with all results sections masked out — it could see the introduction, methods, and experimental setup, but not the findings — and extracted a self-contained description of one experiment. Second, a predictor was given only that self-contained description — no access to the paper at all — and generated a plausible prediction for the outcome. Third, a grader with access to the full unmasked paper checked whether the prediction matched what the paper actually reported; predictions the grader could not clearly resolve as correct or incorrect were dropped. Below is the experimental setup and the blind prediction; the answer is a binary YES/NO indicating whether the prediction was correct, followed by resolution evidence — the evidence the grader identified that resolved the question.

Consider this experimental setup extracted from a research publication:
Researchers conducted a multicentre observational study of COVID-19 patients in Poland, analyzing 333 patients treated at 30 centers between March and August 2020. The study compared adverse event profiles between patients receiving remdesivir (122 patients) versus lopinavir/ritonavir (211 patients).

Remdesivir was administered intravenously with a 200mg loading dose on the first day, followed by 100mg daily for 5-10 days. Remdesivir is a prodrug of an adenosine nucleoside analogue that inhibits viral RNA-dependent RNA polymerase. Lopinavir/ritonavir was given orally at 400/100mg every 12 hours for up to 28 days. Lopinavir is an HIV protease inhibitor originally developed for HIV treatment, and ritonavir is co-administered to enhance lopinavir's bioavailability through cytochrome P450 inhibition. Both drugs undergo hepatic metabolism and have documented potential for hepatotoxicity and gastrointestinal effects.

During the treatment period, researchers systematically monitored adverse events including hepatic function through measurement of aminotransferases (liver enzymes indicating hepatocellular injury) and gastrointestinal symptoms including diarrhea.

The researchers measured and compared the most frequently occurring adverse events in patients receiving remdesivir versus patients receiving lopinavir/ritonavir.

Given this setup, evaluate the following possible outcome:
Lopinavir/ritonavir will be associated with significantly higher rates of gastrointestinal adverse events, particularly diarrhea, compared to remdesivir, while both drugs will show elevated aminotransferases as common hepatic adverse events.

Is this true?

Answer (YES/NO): NO